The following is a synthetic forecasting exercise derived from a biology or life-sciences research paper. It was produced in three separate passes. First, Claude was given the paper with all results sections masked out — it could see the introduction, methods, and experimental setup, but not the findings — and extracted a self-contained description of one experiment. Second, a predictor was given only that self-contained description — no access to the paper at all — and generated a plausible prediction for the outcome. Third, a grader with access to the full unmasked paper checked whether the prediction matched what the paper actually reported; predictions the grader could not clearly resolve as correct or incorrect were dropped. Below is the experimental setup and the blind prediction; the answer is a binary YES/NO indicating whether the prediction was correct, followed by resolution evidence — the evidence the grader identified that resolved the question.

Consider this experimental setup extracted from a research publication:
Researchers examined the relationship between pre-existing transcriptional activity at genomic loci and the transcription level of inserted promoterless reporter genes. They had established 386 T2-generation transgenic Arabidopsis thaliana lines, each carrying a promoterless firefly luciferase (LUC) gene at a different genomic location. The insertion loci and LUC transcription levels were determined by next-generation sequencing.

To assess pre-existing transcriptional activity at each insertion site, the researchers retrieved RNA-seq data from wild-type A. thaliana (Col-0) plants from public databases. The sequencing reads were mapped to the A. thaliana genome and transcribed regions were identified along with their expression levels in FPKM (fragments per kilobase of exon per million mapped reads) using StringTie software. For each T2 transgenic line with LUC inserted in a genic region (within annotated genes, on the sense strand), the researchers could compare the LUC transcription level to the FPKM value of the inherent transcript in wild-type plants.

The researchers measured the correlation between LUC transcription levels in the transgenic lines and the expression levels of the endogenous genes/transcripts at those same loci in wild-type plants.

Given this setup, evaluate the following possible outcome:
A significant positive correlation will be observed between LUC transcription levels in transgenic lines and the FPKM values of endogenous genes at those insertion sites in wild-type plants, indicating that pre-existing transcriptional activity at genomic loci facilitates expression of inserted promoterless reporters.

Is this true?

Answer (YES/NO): NO